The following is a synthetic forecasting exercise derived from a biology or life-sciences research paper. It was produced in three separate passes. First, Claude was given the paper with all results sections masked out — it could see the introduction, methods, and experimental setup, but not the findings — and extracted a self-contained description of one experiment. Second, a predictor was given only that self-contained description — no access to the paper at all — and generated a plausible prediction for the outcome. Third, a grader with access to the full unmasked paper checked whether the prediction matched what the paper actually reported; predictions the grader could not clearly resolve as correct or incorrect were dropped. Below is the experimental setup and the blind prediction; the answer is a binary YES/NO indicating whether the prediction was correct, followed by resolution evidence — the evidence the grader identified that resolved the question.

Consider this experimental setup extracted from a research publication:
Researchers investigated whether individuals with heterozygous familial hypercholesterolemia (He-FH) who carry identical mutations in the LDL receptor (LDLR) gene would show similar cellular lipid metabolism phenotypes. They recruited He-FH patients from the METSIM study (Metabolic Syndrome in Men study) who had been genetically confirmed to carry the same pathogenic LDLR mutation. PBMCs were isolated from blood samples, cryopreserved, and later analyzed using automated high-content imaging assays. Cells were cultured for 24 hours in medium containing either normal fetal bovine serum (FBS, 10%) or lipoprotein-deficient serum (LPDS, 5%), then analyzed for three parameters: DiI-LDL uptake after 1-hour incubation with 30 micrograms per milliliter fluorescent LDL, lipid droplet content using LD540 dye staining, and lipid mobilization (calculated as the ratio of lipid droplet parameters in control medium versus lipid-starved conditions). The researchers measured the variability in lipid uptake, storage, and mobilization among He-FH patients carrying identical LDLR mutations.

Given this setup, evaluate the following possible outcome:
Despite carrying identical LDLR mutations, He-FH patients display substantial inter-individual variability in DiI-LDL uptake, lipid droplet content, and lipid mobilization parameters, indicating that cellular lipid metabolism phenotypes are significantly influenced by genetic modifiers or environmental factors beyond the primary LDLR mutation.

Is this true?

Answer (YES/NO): YES